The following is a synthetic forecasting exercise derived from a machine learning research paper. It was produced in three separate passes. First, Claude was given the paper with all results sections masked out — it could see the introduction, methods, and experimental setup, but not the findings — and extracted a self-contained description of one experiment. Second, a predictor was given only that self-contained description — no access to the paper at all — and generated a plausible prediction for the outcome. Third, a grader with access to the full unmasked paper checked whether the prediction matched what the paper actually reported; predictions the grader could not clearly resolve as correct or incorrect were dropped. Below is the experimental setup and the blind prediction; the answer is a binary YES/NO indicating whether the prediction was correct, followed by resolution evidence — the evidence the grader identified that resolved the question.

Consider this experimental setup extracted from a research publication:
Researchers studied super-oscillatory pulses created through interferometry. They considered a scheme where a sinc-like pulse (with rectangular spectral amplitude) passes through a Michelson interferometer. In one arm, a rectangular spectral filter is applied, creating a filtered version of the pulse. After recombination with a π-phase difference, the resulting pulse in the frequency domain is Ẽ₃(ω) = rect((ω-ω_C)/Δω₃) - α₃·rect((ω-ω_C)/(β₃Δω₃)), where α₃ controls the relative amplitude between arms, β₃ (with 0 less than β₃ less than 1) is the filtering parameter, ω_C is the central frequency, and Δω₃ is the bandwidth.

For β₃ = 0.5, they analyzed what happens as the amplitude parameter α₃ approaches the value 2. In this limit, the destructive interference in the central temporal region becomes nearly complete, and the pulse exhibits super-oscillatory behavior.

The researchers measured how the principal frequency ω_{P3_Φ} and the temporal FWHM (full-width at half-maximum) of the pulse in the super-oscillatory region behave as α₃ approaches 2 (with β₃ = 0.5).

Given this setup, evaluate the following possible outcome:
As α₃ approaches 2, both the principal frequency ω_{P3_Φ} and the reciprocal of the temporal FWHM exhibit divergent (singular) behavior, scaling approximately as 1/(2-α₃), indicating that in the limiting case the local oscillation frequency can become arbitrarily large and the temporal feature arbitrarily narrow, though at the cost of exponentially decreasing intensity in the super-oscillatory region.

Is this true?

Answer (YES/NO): NO